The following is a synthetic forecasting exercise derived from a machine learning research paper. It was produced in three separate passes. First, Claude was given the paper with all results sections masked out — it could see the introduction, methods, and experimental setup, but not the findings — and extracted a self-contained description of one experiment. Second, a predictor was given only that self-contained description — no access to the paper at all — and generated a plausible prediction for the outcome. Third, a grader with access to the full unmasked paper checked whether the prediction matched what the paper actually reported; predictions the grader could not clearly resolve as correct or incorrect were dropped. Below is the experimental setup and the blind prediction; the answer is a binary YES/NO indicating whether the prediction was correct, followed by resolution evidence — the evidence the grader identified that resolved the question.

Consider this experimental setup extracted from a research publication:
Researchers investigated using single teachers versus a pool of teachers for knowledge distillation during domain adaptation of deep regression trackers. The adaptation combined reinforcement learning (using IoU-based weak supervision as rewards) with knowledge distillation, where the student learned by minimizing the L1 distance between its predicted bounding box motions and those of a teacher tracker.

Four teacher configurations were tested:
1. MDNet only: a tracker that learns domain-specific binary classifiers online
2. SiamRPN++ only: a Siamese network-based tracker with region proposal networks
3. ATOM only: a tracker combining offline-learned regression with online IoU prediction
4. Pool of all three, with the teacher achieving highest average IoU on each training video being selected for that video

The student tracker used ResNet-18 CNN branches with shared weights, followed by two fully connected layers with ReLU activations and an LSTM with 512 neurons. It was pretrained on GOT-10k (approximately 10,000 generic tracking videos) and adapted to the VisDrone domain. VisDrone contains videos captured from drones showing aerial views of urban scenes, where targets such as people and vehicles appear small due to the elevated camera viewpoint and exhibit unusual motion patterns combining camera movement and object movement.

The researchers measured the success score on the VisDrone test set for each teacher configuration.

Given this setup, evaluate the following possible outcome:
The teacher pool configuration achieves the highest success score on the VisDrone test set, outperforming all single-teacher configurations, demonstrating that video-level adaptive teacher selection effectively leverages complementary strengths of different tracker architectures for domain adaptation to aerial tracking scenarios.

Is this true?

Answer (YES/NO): YES